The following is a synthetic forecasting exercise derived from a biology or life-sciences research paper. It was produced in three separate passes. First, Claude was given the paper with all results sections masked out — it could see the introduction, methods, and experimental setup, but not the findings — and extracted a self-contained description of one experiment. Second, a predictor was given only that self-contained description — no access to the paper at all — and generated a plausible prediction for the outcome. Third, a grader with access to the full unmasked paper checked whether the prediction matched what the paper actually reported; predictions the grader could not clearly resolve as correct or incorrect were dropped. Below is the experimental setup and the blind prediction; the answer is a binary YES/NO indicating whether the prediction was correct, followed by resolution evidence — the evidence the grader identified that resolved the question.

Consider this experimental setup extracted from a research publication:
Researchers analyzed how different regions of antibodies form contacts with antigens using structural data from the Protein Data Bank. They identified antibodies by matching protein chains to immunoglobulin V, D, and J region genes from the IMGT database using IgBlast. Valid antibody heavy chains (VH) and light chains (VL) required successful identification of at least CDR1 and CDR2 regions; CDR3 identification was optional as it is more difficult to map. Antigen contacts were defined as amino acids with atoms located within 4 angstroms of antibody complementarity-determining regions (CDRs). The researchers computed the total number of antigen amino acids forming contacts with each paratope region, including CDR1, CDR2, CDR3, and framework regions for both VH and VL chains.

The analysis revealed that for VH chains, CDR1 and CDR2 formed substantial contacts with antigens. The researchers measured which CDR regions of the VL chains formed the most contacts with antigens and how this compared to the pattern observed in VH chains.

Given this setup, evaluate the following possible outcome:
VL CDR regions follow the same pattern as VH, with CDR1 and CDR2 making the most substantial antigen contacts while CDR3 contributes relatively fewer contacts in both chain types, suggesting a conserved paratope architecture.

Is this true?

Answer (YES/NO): NO